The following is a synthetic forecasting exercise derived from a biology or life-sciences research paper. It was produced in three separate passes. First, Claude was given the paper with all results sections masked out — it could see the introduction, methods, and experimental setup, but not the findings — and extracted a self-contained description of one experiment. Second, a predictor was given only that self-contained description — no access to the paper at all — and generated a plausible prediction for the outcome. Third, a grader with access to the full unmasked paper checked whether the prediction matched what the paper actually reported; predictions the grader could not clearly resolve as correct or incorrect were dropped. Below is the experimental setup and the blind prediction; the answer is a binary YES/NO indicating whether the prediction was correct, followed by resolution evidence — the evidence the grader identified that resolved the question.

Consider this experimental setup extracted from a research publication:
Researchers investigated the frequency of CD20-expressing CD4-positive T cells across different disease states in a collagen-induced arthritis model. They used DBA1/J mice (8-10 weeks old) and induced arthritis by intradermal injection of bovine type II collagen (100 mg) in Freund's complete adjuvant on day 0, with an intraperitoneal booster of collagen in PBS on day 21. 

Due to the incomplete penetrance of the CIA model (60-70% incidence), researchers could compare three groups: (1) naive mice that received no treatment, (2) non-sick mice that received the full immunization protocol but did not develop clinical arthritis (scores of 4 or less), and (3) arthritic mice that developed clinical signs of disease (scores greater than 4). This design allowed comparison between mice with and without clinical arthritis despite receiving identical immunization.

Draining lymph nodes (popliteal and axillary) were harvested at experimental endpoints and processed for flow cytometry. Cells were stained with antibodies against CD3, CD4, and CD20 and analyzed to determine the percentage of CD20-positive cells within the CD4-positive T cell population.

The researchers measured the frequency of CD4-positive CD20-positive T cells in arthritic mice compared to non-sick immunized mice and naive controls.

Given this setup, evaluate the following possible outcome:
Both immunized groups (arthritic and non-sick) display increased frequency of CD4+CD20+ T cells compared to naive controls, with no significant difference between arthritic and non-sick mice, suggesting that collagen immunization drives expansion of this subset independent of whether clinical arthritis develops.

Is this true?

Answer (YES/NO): NO